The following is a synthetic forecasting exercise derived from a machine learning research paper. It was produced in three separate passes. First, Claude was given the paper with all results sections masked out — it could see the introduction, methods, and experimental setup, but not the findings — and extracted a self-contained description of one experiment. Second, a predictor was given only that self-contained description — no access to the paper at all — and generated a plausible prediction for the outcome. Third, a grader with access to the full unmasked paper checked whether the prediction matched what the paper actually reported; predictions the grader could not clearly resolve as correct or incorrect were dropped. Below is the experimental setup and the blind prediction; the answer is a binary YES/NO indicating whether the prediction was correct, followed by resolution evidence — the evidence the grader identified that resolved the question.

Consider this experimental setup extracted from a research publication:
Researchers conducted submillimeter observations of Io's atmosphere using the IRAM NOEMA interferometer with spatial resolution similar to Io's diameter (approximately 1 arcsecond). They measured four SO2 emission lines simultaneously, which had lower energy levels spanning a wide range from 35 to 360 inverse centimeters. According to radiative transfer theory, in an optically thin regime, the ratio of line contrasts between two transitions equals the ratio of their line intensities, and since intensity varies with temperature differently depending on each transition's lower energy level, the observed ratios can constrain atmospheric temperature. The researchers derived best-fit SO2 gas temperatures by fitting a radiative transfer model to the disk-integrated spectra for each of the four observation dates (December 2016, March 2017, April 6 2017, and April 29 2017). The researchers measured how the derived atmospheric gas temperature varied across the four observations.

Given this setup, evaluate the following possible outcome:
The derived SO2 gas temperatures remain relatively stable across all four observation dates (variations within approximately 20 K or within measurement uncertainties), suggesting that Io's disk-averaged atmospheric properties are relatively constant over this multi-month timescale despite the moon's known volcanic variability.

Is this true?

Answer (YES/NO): NO